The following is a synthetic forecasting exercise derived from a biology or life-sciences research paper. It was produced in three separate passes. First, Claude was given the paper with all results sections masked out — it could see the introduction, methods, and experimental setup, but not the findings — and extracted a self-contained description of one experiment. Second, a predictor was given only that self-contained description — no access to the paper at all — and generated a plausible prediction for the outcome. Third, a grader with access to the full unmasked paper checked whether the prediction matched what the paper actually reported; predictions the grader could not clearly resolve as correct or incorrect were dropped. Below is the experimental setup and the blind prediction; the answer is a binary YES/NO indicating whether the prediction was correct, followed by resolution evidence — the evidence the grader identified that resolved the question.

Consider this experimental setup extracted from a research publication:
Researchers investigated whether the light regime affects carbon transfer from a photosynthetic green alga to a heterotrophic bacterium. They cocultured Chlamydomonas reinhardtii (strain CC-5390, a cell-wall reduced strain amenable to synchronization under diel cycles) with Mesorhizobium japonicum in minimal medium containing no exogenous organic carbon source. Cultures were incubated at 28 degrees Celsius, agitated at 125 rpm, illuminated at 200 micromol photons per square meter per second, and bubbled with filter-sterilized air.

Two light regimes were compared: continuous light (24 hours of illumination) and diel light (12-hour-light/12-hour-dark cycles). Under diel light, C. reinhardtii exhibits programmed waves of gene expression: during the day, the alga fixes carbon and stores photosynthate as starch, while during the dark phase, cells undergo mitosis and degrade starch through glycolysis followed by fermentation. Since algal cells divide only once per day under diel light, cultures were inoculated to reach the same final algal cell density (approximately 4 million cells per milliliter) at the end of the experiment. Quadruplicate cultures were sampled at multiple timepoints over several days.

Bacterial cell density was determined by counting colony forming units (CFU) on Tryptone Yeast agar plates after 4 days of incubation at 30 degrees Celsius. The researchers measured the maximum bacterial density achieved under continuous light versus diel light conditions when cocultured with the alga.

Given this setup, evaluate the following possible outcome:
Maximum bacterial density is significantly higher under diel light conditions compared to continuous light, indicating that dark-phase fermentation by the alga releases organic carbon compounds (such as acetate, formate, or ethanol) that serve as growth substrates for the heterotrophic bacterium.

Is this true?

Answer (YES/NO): NO